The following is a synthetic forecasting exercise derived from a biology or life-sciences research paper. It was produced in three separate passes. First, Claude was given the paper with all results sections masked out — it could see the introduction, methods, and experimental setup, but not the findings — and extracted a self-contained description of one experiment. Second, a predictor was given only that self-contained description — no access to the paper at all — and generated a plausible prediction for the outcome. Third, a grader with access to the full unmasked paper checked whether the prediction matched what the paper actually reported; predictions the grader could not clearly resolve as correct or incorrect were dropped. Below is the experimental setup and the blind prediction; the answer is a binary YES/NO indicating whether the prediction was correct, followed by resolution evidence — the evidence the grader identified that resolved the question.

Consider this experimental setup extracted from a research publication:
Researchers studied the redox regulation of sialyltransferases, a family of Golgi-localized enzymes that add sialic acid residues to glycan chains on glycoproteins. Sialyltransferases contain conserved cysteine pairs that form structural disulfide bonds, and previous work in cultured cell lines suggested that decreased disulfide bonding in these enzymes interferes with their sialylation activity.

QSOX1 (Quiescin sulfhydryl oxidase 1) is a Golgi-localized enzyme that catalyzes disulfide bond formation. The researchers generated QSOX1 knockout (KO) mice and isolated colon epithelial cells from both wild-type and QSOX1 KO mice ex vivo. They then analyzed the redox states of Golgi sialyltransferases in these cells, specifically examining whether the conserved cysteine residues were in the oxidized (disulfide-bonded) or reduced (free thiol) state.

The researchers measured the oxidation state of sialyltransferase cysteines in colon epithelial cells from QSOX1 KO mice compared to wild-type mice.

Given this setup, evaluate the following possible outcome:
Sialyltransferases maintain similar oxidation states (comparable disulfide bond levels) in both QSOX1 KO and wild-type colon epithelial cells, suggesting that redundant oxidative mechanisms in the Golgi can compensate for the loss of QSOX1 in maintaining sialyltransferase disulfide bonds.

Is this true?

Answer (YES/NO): NO